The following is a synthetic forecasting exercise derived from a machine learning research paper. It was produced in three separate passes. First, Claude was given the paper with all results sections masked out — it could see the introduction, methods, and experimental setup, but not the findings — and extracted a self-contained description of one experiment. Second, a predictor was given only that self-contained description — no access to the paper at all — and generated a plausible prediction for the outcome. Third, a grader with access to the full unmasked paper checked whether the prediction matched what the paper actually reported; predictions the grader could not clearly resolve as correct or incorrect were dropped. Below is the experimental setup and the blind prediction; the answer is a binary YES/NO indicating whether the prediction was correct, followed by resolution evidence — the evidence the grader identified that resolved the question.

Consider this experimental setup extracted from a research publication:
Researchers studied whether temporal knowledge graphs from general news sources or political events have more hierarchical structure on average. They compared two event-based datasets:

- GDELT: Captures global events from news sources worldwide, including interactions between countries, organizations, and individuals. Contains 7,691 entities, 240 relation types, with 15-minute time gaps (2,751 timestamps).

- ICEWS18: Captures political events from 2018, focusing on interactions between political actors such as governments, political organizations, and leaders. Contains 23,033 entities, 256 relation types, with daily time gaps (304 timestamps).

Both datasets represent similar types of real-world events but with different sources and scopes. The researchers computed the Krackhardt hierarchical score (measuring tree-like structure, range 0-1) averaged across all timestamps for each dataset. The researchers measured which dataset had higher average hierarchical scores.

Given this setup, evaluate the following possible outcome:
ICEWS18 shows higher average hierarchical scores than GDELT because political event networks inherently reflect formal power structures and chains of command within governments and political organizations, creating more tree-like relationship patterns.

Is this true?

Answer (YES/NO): YES